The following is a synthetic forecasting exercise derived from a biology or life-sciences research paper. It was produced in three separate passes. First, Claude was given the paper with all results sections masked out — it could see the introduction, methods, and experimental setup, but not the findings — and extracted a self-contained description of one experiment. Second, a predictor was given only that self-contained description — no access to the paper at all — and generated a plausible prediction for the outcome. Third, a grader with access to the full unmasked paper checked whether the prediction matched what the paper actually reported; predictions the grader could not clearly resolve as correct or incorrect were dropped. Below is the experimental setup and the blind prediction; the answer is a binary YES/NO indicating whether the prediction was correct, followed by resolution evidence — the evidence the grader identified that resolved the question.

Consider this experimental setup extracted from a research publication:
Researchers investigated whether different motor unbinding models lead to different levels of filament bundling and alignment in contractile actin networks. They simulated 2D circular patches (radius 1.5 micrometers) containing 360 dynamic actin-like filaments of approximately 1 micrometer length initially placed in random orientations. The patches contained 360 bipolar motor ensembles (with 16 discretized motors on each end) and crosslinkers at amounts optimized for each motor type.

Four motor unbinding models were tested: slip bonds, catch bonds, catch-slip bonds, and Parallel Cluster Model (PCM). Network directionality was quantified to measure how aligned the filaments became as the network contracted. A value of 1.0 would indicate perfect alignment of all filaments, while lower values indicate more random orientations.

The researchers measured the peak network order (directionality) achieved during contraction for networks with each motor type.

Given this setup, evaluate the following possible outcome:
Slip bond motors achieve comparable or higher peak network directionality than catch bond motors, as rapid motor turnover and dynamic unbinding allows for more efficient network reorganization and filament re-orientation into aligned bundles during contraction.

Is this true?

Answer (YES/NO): YES